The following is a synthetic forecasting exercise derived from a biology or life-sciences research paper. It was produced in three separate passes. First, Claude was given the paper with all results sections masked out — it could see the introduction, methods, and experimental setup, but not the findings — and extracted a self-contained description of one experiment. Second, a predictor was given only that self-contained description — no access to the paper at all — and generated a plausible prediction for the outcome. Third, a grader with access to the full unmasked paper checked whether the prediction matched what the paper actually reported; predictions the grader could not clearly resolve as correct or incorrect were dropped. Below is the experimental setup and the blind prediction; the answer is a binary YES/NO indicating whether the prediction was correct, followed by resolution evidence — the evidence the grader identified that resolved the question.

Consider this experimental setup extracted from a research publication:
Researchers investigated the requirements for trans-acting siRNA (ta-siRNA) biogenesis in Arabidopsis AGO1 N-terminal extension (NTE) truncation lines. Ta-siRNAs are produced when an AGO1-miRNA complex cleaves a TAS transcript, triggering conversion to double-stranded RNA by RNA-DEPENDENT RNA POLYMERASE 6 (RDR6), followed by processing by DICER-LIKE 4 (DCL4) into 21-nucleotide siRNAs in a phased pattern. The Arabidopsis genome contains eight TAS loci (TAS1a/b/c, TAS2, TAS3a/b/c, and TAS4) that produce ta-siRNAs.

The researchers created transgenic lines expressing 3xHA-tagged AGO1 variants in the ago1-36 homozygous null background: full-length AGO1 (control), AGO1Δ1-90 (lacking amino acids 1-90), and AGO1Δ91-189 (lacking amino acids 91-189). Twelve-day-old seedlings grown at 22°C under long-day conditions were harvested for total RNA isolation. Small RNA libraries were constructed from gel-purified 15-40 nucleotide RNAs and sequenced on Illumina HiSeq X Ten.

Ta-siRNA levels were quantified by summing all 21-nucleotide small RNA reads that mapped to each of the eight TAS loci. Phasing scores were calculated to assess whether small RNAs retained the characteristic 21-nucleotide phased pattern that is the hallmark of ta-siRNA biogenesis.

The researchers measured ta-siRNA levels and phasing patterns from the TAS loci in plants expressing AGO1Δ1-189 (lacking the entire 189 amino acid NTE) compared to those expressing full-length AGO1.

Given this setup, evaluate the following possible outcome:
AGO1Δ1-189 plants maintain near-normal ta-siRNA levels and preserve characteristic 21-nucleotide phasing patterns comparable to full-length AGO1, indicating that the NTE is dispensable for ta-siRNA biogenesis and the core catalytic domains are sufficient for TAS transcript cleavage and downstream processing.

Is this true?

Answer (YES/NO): NO